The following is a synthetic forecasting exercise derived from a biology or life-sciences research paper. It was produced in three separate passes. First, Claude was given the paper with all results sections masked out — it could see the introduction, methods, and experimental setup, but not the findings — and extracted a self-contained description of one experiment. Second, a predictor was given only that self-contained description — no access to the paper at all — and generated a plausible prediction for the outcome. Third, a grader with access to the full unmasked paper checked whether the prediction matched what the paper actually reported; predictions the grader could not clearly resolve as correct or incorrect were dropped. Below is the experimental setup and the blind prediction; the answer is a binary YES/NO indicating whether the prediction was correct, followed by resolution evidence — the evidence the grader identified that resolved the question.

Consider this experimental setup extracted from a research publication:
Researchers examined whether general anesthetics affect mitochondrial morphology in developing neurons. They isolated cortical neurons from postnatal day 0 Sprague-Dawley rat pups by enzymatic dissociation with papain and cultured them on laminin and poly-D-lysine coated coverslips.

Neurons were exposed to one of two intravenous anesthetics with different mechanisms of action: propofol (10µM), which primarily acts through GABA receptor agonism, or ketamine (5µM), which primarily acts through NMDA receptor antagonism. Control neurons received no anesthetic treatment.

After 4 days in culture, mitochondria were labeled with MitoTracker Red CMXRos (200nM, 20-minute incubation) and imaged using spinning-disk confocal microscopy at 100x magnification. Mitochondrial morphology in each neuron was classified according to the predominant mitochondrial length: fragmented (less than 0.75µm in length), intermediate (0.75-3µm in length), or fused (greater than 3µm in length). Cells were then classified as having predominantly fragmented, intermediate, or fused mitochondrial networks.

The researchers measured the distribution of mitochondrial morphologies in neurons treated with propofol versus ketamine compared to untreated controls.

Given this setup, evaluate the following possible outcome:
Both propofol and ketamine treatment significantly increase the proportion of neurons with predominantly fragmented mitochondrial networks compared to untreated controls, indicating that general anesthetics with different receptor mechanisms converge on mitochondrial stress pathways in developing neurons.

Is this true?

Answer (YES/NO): YES